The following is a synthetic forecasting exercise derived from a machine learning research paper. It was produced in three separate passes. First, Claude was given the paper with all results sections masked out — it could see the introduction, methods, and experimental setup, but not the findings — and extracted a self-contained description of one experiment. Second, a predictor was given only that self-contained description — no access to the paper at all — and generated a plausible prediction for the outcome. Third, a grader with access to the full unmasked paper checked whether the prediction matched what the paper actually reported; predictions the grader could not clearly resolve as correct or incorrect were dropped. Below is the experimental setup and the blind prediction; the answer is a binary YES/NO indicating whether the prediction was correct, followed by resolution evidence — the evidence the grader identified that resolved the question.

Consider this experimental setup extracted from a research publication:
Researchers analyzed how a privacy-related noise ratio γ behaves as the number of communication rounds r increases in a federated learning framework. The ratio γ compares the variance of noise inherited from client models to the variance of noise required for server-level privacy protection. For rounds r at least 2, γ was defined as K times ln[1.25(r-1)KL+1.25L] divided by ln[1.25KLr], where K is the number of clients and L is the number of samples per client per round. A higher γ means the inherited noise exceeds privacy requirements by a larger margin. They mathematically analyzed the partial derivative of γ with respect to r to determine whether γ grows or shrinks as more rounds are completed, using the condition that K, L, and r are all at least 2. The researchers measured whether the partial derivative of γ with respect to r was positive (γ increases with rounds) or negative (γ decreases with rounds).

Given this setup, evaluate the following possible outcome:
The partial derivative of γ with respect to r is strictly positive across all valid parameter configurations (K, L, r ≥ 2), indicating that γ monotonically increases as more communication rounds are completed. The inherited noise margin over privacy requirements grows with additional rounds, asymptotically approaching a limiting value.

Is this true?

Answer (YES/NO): NO